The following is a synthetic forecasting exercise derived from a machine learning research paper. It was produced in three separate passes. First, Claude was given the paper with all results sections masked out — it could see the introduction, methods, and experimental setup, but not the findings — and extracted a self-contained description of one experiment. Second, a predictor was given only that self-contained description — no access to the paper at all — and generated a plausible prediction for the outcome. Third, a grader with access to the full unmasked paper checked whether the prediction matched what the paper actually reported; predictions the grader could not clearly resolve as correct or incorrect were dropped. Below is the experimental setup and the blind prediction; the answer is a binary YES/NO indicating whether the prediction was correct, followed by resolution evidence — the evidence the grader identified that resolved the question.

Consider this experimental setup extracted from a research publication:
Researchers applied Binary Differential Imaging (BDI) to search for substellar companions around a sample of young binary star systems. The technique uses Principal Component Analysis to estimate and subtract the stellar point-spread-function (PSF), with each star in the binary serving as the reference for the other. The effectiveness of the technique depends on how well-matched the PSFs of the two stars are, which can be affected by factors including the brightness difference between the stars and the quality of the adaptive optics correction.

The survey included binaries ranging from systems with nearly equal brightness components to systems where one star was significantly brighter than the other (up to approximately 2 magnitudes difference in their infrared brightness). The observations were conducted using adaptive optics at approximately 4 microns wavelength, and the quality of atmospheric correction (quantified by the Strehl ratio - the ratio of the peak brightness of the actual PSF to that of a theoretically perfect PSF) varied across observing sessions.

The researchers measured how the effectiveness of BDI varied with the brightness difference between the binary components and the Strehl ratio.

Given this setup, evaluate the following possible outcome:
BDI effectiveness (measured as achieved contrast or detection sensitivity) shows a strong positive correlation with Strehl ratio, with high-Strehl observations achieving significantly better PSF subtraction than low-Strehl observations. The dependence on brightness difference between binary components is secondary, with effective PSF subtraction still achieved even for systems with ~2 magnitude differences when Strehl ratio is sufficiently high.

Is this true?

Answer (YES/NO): NO